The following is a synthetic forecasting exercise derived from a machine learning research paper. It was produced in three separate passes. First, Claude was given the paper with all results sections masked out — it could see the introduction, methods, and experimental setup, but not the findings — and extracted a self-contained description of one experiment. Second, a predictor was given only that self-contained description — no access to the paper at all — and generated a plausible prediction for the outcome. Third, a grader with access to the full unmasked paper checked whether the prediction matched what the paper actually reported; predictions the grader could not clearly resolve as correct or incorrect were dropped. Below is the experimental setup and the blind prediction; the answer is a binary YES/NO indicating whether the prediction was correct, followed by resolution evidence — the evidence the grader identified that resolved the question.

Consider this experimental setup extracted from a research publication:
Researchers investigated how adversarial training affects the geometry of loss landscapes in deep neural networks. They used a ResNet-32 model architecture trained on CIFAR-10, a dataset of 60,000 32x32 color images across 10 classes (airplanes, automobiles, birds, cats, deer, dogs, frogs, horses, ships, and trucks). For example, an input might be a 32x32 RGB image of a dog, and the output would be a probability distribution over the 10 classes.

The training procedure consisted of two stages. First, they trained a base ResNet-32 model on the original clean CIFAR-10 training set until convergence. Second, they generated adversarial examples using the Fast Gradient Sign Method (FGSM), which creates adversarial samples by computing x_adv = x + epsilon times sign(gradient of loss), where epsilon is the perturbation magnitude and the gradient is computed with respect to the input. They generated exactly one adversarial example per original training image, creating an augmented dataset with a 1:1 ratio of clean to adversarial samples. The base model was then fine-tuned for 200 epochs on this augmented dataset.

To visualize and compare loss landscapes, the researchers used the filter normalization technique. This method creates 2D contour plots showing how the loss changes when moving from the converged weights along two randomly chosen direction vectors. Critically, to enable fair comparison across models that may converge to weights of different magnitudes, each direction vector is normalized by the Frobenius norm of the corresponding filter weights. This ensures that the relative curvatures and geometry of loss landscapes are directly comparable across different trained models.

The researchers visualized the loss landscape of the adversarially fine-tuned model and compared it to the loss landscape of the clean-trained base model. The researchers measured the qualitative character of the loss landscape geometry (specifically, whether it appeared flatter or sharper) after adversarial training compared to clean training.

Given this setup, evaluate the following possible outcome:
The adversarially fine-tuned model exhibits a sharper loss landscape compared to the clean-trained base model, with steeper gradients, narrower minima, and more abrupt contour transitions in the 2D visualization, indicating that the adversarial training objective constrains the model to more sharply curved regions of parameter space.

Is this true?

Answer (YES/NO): YES